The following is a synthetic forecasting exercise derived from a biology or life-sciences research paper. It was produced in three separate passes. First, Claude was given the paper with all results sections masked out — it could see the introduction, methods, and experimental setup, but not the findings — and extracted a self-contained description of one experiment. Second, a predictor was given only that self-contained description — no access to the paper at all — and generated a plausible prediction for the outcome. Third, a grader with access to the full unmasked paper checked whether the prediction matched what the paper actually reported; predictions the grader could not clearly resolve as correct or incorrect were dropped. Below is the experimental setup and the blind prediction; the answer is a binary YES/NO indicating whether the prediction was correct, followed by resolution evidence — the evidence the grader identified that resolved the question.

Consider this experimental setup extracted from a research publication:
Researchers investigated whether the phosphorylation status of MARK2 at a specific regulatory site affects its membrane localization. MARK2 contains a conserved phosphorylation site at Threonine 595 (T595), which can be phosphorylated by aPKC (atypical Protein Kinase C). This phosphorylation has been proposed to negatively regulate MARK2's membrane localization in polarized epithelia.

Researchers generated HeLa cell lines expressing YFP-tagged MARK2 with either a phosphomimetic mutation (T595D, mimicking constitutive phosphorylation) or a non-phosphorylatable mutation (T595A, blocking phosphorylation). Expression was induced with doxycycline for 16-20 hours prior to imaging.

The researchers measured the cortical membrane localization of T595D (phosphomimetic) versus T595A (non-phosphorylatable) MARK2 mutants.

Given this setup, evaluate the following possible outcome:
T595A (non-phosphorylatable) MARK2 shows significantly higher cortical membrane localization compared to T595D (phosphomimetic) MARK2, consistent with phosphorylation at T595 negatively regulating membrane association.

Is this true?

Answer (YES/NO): NO